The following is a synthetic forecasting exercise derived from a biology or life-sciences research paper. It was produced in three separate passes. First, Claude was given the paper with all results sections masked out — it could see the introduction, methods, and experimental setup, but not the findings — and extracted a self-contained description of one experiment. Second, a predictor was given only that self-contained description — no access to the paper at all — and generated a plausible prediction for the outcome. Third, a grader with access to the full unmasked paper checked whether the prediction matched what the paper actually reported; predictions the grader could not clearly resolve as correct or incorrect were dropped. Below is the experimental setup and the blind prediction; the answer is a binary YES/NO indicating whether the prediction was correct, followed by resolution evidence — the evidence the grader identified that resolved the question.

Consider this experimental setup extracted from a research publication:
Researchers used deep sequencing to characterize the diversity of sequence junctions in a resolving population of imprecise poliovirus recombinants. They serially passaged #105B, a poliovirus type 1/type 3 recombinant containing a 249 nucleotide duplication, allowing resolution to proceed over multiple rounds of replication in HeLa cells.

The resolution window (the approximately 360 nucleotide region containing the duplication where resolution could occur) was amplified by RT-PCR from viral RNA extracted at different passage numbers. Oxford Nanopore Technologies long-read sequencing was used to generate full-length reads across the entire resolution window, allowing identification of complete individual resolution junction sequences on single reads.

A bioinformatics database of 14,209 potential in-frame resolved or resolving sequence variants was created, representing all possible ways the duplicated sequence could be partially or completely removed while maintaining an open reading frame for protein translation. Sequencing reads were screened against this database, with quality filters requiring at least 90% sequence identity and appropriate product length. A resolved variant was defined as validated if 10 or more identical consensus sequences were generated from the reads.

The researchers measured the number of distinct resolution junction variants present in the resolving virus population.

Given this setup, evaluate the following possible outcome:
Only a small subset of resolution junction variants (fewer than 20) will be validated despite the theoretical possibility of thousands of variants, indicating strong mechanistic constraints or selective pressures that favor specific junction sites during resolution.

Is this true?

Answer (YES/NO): YES